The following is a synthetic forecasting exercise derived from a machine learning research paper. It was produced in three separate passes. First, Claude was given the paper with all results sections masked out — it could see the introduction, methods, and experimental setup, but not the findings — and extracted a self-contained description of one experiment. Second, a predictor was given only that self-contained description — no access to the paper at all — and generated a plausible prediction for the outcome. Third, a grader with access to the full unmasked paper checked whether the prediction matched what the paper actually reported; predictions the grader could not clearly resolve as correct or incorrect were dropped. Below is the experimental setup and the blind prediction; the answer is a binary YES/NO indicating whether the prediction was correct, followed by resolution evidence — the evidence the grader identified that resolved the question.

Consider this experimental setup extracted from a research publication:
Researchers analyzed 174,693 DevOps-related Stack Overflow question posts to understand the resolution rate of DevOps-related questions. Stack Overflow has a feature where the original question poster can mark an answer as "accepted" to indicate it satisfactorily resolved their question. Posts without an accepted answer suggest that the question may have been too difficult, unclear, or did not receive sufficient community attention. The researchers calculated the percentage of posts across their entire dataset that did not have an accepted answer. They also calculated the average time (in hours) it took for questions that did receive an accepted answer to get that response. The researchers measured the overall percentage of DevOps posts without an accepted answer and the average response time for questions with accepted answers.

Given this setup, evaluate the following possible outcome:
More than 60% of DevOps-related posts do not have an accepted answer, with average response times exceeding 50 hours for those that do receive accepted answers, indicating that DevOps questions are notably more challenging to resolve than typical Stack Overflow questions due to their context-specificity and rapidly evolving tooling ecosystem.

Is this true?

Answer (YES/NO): NO